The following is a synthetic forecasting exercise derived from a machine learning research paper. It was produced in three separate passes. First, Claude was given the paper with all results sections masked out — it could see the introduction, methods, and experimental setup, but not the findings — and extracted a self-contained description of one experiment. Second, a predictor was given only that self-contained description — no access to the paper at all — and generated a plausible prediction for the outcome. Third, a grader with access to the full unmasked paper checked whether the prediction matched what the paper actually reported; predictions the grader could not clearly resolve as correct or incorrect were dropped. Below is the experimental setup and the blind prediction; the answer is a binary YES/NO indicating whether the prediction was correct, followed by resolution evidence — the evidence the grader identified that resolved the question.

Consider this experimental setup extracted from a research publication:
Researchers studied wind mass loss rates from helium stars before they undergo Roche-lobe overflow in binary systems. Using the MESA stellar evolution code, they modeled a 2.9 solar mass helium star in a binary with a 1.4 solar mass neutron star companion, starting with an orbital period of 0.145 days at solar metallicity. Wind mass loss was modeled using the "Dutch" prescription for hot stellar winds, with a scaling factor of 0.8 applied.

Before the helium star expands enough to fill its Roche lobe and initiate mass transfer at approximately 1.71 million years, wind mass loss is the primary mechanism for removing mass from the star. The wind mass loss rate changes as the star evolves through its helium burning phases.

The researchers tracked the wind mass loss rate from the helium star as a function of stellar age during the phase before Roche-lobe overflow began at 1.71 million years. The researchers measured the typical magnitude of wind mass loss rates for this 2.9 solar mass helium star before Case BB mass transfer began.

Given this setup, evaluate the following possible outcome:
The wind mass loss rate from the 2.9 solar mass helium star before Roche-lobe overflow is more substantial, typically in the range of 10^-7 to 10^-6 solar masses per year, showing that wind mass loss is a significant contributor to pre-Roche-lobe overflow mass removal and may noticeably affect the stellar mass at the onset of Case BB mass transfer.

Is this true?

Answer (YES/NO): YES